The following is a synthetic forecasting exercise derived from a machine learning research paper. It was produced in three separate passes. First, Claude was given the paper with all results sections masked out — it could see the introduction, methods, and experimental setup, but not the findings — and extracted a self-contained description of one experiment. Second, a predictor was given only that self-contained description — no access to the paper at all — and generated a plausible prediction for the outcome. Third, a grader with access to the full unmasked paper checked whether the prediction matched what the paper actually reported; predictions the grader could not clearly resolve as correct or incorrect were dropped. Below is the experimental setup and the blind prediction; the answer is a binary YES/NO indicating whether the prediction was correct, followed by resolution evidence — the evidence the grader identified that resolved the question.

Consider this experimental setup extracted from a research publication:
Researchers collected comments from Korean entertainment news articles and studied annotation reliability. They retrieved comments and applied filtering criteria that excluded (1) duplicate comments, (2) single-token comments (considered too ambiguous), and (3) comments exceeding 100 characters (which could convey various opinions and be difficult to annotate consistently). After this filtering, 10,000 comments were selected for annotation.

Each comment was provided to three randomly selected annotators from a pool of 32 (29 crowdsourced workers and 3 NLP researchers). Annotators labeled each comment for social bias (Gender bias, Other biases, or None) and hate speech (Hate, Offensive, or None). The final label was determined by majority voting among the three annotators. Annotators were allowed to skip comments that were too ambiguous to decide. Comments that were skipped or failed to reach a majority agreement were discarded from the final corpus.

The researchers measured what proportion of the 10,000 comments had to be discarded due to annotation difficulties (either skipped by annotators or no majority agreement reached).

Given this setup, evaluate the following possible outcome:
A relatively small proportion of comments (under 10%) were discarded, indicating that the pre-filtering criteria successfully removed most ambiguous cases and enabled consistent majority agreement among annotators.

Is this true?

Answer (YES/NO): YES